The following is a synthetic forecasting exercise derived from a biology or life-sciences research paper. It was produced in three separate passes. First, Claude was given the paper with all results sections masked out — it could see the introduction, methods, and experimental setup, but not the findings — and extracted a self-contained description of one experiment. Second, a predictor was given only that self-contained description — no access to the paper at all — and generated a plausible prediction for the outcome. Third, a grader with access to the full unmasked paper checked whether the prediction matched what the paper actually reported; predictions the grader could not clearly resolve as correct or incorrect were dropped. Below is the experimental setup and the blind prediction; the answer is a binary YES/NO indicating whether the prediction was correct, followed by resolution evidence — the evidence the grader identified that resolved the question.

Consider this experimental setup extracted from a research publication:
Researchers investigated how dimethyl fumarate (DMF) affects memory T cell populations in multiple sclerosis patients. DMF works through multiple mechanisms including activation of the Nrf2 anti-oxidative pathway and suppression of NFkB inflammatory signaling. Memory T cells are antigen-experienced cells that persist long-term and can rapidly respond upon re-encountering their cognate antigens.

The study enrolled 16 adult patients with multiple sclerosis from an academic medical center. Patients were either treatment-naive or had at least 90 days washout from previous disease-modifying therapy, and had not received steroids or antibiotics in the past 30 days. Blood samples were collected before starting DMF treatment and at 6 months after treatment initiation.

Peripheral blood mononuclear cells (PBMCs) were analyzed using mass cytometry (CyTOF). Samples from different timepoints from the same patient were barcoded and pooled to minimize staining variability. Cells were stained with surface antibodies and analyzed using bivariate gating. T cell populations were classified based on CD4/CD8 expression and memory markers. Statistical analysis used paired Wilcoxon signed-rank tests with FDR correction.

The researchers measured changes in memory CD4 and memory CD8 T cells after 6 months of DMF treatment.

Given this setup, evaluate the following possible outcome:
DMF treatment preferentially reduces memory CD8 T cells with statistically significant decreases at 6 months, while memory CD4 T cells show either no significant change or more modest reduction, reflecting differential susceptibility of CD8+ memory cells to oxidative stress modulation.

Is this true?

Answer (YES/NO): NO